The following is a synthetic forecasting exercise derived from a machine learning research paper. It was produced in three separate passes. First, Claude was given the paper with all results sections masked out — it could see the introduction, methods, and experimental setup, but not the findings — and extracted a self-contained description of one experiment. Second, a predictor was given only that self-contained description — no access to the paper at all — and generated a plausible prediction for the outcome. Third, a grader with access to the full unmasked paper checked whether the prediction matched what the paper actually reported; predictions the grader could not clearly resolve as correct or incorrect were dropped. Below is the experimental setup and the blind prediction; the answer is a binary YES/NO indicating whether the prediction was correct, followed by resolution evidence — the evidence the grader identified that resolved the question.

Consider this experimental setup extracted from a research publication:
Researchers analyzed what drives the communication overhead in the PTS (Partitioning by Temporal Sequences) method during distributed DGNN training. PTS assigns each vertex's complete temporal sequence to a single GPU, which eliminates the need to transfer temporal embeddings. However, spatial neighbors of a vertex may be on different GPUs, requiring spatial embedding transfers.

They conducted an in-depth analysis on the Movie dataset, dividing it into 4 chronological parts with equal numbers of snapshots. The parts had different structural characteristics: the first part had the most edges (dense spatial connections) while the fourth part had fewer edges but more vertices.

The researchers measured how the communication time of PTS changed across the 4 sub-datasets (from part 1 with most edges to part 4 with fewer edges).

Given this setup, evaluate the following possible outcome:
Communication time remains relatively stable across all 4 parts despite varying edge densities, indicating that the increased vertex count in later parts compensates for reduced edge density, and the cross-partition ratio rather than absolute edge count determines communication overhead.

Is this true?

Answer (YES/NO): NO